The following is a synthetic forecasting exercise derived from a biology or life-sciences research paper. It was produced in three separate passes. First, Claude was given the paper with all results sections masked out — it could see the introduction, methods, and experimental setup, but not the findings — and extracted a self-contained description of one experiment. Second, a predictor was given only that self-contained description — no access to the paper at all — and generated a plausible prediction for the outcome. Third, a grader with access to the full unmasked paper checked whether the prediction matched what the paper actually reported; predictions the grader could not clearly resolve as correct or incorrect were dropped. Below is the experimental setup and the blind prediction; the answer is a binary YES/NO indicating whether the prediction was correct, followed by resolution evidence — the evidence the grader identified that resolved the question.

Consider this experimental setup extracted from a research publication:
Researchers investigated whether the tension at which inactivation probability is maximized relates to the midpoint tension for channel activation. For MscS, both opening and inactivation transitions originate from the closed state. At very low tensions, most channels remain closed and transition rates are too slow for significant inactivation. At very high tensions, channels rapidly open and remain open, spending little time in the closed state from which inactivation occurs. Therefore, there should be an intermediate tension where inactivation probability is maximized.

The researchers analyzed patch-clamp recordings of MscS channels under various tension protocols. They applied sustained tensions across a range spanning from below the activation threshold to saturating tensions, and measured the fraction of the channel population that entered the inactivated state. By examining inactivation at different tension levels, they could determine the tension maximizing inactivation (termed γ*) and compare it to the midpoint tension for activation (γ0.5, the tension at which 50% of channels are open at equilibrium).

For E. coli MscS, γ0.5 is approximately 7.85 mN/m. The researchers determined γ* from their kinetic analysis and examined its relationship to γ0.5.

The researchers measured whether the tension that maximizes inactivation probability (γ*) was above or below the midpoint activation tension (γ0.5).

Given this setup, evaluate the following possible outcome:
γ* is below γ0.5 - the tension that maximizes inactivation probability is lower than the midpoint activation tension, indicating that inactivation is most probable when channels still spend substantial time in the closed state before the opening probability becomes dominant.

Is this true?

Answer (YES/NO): NO